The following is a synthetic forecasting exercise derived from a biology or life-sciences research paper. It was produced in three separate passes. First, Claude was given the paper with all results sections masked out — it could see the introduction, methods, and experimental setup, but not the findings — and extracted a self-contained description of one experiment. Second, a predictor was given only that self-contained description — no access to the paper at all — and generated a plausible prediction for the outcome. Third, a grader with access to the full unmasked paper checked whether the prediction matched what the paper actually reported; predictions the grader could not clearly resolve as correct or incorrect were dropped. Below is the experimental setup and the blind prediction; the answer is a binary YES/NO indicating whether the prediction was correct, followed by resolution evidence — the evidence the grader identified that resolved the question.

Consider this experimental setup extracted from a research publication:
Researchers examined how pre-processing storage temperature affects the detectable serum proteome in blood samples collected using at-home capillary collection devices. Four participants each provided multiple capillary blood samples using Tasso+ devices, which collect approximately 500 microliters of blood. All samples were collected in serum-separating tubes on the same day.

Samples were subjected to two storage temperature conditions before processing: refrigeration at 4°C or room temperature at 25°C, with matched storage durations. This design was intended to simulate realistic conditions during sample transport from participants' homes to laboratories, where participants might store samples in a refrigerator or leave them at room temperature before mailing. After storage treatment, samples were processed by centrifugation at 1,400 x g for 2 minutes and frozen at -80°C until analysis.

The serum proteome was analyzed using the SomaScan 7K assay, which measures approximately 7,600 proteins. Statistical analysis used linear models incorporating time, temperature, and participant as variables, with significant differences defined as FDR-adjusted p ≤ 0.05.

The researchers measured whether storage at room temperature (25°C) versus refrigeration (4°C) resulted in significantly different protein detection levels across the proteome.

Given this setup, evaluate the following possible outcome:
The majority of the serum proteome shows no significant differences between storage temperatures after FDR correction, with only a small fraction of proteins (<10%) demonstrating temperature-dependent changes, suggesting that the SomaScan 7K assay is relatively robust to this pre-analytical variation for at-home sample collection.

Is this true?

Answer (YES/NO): NO